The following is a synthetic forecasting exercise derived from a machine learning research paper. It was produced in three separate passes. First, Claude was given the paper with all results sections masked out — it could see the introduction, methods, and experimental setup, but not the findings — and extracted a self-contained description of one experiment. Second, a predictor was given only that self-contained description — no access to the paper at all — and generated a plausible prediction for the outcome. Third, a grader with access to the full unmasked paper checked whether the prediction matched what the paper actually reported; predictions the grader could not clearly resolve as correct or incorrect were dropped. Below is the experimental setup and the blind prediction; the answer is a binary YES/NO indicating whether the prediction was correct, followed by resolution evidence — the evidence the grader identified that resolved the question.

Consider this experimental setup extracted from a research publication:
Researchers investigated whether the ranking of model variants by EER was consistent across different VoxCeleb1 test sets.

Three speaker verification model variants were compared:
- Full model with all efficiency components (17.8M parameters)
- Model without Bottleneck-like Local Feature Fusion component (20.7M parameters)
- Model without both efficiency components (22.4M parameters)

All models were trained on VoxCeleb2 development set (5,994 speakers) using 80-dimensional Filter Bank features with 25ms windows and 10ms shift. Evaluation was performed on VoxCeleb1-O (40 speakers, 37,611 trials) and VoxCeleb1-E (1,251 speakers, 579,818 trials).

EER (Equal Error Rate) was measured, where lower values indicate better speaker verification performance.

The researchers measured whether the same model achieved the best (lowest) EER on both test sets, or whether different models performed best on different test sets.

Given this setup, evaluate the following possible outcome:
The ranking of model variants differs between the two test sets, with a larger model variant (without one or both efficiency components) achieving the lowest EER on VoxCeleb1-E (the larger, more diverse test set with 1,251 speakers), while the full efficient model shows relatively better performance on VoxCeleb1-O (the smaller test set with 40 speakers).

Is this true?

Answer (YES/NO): NO